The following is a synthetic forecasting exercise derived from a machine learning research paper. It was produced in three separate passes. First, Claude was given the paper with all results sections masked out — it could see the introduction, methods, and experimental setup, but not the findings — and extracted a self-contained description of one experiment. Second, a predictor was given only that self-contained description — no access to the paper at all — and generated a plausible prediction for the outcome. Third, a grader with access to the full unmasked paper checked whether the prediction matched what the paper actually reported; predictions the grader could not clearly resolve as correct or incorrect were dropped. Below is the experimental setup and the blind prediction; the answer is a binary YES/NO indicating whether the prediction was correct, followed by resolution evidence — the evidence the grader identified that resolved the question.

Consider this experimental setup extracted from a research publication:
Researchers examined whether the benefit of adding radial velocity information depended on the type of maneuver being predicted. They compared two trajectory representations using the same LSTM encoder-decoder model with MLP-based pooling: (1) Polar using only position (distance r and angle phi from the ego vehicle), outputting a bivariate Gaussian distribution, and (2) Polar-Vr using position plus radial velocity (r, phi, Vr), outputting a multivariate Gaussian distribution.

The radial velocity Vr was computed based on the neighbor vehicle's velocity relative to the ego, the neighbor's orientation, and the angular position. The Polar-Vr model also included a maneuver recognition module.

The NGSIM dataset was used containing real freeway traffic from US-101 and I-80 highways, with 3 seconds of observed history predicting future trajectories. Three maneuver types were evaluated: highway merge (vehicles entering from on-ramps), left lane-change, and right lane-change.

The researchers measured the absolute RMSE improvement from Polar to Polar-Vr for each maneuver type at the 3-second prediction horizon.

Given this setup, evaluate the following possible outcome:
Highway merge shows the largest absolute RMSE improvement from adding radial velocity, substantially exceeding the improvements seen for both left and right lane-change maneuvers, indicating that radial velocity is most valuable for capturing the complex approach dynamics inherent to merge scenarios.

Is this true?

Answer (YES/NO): NO